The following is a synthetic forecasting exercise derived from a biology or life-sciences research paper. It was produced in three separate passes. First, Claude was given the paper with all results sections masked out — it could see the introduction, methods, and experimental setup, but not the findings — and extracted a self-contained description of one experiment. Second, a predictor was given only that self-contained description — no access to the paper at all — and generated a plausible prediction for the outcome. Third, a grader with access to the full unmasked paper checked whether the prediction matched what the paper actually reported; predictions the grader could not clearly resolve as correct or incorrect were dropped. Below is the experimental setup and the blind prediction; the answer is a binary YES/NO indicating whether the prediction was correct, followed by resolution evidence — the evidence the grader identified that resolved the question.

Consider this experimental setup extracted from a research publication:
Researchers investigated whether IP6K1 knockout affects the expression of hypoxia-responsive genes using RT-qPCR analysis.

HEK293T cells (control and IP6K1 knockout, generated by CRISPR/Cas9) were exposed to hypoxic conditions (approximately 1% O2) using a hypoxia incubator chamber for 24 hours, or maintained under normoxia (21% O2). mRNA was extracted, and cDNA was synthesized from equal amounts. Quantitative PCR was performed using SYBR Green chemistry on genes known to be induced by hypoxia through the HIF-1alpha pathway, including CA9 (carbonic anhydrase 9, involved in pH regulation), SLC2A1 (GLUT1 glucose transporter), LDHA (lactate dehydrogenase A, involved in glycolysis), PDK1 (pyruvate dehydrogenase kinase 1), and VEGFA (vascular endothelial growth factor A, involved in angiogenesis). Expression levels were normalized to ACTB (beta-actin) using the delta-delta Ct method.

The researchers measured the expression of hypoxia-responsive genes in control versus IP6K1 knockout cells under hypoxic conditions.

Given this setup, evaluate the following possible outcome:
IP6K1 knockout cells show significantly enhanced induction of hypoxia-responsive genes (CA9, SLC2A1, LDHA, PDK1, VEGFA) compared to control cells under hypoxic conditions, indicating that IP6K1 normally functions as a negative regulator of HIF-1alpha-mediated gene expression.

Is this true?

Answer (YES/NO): NO